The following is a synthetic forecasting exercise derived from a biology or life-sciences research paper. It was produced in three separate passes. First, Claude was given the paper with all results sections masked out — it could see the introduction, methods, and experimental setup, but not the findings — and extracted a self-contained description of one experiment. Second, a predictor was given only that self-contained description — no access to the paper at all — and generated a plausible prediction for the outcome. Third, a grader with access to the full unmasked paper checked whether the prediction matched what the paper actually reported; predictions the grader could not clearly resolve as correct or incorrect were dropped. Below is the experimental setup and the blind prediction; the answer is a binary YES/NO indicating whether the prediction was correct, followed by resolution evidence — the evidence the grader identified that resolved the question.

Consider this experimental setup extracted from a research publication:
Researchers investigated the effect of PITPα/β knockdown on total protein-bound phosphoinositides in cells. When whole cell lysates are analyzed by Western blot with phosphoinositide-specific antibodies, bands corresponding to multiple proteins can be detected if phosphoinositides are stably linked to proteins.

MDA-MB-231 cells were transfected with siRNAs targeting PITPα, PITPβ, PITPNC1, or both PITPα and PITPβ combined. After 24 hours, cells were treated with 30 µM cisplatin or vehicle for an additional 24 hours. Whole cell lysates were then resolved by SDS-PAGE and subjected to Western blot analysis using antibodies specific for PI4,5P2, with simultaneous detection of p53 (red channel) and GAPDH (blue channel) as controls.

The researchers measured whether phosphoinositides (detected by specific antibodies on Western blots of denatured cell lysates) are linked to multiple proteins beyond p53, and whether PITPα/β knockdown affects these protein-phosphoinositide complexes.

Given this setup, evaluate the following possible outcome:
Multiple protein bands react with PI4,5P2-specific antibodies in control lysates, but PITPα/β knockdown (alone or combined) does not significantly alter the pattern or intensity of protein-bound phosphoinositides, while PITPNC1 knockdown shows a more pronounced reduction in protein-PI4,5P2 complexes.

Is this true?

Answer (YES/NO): NO